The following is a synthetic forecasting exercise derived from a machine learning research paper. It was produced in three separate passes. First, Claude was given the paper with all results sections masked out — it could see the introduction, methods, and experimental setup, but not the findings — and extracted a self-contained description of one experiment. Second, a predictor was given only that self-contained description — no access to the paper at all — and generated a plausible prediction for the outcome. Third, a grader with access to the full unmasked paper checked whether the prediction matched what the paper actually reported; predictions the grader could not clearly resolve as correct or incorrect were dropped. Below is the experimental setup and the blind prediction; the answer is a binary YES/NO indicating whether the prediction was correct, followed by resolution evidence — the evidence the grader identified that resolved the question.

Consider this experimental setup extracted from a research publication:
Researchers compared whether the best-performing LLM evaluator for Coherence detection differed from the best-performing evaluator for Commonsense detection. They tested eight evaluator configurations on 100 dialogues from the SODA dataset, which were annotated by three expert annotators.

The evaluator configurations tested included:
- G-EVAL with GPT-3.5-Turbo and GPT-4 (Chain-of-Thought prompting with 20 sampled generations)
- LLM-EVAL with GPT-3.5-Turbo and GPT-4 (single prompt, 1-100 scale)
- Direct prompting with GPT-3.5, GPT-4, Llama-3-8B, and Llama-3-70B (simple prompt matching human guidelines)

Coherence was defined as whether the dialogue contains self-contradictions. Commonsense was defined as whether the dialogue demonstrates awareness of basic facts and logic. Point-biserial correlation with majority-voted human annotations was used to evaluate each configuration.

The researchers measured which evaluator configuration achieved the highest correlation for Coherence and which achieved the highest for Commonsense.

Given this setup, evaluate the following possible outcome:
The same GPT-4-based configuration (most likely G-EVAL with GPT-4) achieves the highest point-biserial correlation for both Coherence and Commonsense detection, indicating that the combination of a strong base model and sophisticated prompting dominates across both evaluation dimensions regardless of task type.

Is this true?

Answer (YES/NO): NO